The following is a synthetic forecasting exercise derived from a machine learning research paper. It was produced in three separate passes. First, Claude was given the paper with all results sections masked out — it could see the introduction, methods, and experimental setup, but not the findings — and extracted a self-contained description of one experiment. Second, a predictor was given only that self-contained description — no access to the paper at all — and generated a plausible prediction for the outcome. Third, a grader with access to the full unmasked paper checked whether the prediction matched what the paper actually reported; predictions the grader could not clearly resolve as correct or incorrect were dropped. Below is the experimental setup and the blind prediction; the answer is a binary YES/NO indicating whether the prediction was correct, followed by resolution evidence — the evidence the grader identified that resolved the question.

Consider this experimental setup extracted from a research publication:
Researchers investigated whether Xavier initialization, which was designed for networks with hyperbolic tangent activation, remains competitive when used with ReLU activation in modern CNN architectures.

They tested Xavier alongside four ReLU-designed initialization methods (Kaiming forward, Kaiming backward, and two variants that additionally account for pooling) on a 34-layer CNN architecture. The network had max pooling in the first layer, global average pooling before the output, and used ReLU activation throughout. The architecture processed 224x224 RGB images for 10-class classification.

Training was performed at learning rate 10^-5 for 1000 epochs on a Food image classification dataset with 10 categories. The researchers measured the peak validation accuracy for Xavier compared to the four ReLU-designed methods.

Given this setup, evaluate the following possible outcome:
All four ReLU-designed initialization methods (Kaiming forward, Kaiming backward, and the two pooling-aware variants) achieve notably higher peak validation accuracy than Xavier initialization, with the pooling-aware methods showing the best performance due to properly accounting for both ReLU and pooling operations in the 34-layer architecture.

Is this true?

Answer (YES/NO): NO